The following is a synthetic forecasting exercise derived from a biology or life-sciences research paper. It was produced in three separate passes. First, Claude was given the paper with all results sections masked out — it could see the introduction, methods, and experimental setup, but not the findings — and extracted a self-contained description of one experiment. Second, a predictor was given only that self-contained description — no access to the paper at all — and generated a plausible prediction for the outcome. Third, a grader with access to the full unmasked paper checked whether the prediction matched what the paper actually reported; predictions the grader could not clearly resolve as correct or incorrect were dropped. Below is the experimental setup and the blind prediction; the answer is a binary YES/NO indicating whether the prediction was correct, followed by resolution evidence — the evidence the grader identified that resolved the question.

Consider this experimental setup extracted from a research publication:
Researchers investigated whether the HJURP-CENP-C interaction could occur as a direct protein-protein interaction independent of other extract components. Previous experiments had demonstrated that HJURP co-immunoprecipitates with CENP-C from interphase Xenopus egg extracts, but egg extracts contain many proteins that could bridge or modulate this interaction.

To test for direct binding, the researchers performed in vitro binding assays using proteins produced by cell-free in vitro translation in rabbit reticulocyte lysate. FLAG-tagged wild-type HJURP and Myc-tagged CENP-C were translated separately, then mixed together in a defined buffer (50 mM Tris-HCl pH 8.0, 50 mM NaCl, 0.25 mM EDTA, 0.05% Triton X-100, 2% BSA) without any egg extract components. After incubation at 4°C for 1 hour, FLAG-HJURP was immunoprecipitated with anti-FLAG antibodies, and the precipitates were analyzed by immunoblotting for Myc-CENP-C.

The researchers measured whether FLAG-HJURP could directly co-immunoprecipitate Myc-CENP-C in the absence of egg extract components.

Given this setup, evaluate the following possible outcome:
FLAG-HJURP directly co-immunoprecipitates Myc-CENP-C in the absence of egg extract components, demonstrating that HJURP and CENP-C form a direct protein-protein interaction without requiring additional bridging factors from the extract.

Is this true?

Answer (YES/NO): YES